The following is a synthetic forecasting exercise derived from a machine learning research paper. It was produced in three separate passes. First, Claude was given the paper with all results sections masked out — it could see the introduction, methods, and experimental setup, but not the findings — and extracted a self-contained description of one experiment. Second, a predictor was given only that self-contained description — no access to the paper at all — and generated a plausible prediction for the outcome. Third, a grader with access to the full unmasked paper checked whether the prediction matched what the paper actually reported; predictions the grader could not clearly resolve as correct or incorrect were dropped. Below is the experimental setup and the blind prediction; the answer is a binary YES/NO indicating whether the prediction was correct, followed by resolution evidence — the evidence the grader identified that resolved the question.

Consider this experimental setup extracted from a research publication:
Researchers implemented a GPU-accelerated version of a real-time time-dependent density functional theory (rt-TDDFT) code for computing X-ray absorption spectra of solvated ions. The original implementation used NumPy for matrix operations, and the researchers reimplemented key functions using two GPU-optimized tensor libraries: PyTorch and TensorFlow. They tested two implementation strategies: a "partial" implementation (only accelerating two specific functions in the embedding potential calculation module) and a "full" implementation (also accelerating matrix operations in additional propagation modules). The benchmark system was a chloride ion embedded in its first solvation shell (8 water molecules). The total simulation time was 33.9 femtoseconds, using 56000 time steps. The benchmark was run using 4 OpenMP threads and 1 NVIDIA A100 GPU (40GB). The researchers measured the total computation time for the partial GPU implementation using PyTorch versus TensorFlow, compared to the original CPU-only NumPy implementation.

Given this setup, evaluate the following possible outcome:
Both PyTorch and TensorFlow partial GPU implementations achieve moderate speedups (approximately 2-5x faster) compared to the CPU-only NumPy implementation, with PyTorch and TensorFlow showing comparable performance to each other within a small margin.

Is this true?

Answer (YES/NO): NO